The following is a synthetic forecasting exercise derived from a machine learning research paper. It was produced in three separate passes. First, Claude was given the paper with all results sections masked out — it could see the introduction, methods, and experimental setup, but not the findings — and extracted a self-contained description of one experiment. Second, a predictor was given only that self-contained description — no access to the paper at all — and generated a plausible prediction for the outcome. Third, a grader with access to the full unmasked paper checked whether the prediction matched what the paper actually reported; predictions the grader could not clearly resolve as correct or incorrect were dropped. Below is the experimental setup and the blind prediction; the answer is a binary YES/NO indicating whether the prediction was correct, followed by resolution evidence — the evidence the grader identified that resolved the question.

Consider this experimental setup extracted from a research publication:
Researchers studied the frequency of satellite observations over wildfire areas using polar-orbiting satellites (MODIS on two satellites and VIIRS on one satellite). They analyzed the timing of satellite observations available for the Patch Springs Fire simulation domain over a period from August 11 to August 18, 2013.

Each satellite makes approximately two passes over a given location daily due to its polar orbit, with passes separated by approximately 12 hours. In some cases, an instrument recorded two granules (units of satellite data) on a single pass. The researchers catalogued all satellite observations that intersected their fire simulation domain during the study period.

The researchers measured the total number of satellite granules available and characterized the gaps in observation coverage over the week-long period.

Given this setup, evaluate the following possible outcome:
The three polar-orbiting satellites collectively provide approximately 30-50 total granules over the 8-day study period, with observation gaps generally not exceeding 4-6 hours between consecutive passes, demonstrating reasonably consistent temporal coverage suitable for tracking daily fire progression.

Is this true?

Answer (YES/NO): NO